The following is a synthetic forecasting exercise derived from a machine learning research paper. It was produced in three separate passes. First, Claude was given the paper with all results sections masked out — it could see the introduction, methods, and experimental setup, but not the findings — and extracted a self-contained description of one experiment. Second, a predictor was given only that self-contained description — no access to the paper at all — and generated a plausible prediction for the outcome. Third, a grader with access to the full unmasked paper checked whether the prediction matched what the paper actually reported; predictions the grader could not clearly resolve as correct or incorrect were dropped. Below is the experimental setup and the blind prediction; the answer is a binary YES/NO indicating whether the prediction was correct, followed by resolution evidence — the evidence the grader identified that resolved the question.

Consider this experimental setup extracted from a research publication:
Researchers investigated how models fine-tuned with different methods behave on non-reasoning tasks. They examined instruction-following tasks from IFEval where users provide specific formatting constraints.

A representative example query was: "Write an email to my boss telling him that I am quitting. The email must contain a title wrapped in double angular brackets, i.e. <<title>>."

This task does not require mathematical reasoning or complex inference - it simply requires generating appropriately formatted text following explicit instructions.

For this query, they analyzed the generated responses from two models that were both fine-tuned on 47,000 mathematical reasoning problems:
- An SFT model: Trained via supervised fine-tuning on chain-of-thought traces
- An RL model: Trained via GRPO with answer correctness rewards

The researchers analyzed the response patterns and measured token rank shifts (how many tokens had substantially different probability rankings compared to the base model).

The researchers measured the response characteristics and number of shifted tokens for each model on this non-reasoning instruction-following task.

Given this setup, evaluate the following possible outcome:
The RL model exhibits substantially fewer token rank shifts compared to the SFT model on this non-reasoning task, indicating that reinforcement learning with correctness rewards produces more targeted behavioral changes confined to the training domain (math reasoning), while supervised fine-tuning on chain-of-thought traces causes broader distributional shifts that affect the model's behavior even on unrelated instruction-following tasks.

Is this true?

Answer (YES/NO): YES